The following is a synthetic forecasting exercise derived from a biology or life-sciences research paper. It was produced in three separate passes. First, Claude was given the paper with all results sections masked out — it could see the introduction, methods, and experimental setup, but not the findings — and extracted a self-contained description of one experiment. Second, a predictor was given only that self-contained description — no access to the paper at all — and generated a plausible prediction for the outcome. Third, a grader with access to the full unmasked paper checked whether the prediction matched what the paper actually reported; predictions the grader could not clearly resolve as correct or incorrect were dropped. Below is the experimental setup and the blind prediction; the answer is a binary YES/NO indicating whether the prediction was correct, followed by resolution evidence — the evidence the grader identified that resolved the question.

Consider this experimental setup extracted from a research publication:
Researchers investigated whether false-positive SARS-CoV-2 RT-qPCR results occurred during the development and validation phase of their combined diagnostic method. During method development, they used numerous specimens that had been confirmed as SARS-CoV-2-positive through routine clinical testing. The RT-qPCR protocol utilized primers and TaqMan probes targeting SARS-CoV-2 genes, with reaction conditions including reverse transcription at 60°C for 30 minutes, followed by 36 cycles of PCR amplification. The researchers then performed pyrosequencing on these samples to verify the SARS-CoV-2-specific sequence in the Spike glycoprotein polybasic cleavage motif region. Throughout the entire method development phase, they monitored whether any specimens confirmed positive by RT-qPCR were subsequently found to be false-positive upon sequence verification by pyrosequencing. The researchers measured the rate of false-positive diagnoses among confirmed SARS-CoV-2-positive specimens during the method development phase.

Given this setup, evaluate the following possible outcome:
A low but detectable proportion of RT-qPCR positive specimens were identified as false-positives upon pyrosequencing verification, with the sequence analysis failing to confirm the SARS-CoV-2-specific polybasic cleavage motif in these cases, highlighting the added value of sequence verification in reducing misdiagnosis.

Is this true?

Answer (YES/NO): NO